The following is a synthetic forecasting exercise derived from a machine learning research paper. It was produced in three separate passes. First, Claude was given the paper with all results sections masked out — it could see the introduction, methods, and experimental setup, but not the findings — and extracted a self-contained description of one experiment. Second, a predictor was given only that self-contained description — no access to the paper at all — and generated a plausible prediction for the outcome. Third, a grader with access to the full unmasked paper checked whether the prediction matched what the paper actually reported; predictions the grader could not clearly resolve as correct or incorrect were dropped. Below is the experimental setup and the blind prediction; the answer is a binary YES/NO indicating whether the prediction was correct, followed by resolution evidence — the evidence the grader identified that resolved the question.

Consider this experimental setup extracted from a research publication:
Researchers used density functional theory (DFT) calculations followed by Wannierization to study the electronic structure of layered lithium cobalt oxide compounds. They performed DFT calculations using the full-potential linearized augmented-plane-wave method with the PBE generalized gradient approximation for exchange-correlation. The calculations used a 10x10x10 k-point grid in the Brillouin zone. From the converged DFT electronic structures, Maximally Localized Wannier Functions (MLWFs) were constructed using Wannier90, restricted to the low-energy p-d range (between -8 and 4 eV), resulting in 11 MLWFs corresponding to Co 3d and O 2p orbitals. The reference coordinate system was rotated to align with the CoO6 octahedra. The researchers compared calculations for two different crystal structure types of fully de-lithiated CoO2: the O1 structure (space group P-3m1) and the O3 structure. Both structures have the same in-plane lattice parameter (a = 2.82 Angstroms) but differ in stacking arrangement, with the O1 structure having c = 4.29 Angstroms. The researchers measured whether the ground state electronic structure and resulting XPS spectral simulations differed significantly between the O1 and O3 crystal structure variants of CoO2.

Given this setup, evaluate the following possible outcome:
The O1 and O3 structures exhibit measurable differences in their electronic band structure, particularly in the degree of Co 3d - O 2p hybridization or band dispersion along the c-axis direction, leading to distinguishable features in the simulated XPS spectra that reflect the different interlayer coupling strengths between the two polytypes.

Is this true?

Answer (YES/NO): NO